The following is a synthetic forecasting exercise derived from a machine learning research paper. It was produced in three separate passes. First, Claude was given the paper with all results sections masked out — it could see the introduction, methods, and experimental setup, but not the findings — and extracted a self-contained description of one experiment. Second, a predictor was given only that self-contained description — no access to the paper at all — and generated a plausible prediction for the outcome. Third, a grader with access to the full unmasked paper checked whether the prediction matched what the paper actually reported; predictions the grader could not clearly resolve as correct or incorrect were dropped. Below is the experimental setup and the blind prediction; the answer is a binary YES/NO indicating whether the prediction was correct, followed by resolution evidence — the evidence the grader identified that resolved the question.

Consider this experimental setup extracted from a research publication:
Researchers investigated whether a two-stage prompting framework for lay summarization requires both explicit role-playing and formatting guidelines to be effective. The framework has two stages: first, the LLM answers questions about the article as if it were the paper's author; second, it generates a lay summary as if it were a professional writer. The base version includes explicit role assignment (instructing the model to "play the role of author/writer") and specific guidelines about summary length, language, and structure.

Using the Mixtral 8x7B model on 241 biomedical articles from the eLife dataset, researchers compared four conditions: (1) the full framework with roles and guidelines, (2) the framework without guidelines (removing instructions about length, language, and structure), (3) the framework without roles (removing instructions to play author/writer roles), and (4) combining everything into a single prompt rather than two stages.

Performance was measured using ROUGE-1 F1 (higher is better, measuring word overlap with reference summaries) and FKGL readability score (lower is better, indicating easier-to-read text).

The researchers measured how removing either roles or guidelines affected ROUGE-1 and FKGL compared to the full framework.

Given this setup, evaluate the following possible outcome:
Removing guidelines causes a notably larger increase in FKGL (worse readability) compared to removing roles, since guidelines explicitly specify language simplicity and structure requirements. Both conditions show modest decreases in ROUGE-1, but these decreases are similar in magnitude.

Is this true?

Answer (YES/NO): NO